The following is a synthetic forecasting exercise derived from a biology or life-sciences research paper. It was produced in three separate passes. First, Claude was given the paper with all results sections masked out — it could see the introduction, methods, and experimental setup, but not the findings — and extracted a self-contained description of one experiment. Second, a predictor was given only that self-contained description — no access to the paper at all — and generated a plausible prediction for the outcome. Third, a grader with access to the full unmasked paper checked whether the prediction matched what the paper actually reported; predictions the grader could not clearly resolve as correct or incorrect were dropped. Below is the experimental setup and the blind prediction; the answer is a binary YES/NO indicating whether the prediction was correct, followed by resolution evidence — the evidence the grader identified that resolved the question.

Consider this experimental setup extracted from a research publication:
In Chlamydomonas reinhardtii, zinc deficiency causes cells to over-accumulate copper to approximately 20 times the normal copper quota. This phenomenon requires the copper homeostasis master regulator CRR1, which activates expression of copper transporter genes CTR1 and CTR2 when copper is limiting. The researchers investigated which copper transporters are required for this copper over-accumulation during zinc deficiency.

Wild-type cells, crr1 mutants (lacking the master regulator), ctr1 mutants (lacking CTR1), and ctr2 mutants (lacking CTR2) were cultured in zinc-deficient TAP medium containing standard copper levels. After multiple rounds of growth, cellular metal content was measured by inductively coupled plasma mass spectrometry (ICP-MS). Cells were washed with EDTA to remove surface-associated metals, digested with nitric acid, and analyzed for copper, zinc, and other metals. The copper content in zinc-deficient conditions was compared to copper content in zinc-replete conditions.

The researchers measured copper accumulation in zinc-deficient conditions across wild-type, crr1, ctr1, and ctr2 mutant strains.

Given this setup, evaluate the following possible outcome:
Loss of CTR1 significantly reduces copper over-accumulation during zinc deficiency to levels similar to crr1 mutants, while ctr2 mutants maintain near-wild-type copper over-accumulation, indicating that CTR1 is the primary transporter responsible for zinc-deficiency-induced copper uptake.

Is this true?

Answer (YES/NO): NO